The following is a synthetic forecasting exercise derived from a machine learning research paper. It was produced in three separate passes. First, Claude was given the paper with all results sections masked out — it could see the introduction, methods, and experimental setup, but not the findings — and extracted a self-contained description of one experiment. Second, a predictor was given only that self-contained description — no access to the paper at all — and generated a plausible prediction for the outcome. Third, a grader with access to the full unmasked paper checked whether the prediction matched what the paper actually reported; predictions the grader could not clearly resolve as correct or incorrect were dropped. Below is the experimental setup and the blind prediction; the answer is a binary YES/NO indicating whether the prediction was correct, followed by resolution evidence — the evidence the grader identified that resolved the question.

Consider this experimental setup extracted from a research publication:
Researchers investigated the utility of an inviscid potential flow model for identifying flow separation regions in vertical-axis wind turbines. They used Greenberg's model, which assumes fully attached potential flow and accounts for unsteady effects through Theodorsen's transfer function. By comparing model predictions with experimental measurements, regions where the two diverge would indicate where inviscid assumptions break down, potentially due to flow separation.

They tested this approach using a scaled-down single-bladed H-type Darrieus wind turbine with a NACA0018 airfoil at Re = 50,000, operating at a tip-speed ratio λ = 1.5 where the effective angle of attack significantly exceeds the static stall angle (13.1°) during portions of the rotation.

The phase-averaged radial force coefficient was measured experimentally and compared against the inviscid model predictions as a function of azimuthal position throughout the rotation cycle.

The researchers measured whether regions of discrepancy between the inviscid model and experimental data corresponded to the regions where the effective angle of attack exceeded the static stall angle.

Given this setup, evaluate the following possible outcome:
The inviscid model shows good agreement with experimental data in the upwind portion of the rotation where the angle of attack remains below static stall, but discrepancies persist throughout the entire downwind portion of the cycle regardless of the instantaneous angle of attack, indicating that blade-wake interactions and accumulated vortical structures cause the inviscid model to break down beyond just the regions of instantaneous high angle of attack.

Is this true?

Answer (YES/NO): YES